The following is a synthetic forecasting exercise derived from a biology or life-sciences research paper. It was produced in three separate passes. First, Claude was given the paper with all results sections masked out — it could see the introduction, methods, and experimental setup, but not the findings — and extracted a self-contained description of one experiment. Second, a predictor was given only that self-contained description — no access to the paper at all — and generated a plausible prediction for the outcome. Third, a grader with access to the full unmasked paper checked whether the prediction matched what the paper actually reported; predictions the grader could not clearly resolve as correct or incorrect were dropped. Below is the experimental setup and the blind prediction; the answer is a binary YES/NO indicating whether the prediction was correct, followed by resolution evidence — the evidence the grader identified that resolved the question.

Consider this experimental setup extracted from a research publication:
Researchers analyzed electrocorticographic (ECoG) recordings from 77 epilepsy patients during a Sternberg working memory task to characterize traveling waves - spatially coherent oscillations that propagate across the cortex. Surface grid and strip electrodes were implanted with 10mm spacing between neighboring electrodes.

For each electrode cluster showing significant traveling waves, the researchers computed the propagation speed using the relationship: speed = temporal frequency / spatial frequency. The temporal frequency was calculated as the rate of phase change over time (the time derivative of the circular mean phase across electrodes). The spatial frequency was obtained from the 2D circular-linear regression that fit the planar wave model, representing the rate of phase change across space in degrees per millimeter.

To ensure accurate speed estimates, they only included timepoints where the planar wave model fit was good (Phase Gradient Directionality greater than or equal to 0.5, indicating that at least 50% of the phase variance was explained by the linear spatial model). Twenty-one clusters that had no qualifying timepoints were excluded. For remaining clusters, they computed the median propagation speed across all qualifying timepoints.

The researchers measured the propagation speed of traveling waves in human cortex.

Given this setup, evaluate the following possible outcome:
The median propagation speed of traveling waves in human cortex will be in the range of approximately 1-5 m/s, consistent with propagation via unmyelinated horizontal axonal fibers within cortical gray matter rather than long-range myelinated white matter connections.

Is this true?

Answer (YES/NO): NO